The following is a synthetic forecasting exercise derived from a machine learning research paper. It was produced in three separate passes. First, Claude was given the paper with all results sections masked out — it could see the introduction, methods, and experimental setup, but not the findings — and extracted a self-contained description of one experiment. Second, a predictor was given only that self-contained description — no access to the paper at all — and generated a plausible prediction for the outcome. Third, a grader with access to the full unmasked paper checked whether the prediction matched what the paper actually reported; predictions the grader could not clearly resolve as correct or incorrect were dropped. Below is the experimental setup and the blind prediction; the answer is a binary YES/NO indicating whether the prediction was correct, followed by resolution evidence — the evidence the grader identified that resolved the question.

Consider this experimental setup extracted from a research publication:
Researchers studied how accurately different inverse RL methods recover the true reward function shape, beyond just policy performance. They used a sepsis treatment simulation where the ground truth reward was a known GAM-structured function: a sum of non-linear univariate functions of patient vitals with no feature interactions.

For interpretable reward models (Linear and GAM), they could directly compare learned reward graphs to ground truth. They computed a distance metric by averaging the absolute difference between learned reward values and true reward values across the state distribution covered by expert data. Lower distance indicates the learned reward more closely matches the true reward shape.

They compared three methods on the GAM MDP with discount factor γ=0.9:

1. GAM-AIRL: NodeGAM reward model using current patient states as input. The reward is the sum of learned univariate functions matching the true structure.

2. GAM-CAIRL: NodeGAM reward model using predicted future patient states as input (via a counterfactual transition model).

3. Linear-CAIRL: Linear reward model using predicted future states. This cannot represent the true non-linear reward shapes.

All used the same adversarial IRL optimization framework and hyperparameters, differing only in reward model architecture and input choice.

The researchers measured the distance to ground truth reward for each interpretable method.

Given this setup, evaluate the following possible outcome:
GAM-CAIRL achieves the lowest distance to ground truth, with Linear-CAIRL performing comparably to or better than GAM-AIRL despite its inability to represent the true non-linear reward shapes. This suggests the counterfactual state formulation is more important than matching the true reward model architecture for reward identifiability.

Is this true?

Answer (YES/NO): NO